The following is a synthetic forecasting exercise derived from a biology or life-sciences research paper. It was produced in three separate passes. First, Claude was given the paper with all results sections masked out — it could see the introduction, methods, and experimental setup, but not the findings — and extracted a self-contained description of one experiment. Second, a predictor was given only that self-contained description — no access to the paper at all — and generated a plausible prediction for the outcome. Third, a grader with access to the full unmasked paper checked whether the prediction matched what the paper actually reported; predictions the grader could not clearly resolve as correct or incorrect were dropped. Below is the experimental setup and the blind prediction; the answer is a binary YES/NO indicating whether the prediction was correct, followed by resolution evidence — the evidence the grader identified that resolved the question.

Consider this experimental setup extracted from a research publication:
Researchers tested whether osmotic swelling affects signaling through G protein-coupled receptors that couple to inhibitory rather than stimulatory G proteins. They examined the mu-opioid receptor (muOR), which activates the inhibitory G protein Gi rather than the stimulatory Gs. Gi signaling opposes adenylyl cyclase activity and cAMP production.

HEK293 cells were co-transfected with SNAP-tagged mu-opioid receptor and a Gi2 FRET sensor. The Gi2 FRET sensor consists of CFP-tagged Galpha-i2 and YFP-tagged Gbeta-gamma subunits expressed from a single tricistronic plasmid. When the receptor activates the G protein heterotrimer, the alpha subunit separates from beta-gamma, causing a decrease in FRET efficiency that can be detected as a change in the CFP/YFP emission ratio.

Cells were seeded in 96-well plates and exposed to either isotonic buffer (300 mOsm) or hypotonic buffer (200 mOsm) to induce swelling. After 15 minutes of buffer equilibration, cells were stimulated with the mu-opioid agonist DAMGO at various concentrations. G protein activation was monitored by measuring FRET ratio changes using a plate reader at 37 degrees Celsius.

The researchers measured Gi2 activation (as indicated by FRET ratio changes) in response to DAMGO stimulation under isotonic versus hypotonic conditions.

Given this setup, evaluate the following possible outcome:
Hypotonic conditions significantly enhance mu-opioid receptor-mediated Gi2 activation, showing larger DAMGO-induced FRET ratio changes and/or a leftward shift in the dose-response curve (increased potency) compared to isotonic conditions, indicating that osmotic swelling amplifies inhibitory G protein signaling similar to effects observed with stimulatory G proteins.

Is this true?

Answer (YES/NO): YES